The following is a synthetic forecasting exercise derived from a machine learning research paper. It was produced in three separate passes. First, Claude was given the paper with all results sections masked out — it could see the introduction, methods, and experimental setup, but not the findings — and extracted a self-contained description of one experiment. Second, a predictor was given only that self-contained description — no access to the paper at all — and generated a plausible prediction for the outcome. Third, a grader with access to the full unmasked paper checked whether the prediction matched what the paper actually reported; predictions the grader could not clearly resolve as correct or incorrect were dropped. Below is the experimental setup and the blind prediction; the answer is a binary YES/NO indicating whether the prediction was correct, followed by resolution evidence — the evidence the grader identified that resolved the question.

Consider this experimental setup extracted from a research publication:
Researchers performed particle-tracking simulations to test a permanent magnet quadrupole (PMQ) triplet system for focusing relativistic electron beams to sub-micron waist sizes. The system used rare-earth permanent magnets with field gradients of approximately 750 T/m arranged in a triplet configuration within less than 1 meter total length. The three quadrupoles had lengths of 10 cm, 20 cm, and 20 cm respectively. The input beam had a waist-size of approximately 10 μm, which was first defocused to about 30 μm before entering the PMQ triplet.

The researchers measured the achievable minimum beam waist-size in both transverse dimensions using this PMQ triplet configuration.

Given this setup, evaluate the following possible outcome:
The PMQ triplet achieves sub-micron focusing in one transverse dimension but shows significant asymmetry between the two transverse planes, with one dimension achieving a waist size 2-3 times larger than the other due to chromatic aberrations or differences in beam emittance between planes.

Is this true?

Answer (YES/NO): NO